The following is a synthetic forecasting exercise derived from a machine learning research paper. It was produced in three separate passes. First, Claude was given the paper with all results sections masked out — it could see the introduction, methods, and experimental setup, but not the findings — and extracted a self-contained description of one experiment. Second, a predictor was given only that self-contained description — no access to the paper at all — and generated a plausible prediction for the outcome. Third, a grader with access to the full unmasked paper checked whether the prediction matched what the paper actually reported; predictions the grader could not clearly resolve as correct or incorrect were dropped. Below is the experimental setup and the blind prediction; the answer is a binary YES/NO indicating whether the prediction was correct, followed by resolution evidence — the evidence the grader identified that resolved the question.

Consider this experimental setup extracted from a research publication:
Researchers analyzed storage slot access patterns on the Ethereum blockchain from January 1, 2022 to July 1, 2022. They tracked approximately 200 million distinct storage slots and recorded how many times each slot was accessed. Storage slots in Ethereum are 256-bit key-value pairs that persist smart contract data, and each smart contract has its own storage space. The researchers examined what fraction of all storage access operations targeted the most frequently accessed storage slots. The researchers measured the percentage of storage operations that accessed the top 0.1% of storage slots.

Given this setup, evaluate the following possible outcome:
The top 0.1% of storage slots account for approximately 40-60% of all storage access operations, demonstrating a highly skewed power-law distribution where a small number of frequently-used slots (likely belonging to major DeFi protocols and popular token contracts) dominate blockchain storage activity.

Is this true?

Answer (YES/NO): NO